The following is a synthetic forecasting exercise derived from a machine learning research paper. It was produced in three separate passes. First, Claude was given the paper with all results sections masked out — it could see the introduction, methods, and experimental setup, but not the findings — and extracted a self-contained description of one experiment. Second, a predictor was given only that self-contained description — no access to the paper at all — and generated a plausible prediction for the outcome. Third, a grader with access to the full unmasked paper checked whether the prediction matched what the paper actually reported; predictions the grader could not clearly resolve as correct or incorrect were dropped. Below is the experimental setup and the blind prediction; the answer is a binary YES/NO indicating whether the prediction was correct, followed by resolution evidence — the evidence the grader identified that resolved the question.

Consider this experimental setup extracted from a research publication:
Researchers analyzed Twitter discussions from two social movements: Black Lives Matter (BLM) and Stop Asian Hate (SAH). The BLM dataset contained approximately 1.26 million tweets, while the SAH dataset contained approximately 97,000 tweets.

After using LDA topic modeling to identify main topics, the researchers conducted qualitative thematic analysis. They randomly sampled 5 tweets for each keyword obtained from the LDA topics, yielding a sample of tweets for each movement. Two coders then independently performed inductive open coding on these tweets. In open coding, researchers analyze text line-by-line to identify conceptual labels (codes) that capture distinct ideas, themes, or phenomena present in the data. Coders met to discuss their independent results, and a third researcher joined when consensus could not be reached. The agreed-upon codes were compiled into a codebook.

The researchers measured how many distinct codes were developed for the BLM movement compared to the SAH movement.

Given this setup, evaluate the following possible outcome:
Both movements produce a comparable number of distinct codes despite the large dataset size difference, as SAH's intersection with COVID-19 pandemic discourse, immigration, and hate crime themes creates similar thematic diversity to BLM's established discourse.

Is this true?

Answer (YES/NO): NO